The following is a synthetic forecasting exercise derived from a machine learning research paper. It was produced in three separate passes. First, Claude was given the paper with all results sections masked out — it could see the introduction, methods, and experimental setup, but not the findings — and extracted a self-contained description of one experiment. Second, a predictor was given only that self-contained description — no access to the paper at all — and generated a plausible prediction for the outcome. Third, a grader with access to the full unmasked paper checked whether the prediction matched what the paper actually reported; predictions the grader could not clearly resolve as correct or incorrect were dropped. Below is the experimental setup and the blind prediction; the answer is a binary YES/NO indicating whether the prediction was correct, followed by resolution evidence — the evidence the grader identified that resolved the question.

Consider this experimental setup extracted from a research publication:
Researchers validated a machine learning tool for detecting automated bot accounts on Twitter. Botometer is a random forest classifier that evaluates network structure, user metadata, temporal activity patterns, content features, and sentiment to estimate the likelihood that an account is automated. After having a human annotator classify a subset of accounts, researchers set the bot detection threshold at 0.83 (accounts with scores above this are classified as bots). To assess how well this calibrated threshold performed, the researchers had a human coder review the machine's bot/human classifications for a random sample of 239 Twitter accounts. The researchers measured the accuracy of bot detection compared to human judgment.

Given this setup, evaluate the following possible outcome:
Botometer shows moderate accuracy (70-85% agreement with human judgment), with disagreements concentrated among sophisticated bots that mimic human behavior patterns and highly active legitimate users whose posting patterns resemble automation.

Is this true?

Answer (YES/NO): NO